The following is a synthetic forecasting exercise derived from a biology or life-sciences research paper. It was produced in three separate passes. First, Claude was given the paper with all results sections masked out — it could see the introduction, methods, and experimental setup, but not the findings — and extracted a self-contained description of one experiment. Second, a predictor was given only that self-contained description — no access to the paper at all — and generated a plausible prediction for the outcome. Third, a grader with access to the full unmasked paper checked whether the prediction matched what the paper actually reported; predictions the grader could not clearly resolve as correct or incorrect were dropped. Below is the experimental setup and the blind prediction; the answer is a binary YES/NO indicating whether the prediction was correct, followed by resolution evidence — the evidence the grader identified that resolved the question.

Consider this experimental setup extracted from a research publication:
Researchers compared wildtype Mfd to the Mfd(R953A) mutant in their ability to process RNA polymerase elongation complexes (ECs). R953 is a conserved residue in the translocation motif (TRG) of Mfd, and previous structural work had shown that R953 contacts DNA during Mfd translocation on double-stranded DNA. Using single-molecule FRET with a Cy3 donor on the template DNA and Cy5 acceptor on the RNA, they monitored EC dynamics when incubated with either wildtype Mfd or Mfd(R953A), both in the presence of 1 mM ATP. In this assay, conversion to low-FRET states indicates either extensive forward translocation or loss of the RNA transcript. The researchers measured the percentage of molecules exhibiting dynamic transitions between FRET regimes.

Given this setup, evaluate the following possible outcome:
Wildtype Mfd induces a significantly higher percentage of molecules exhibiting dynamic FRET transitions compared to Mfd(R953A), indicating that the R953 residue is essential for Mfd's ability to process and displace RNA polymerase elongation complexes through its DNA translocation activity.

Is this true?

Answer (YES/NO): YES